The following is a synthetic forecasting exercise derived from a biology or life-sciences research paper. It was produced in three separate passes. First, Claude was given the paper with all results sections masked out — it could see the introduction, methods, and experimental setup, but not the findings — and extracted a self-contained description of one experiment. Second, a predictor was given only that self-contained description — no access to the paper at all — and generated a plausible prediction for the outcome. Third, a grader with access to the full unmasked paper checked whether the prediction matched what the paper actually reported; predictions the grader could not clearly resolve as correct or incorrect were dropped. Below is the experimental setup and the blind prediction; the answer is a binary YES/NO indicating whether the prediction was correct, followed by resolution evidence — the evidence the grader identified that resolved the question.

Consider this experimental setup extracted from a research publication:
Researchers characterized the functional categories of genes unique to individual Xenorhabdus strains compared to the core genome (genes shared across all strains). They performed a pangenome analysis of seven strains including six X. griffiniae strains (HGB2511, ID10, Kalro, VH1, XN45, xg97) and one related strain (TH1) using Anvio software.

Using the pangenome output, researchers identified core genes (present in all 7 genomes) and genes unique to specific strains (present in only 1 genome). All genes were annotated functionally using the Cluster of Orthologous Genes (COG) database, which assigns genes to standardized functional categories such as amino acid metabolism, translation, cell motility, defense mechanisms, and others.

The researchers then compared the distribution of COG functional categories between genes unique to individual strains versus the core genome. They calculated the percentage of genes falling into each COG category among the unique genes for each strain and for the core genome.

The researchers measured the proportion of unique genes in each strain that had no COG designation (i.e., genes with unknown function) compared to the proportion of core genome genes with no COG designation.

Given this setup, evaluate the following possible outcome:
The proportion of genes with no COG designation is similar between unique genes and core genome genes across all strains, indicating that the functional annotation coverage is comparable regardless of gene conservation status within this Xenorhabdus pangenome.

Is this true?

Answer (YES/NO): NO